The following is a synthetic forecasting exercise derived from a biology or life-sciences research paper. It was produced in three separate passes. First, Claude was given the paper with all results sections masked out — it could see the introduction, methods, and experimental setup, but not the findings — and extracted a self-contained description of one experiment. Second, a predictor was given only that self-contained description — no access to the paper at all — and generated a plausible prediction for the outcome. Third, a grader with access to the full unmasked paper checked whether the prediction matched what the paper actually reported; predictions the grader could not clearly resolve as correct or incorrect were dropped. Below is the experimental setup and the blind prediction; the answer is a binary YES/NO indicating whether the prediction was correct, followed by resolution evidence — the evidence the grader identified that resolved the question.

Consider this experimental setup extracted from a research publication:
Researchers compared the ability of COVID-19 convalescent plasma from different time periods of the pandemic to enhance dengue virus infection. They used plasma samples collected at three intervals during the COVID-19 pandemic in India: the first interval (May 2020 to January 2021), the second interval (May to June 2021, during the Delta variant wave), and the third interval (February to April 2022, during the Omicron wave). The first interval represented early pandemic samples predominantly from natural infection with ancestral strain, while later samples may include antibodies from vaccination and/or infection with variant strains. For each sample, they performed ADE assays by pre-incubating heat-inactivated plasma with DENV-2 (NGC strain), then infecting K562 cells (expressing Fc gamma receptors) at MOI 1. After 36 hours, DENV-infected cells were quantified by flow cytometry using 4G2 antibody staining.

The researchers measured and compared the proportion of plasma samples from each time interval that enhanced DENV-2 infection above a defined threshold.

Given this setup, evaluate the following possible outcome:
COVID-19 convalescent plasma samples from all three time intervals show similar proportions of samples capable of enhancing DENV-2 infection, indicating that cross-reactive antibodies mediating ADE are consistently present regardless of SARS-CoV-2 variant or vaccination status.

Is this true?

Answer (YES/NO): NO